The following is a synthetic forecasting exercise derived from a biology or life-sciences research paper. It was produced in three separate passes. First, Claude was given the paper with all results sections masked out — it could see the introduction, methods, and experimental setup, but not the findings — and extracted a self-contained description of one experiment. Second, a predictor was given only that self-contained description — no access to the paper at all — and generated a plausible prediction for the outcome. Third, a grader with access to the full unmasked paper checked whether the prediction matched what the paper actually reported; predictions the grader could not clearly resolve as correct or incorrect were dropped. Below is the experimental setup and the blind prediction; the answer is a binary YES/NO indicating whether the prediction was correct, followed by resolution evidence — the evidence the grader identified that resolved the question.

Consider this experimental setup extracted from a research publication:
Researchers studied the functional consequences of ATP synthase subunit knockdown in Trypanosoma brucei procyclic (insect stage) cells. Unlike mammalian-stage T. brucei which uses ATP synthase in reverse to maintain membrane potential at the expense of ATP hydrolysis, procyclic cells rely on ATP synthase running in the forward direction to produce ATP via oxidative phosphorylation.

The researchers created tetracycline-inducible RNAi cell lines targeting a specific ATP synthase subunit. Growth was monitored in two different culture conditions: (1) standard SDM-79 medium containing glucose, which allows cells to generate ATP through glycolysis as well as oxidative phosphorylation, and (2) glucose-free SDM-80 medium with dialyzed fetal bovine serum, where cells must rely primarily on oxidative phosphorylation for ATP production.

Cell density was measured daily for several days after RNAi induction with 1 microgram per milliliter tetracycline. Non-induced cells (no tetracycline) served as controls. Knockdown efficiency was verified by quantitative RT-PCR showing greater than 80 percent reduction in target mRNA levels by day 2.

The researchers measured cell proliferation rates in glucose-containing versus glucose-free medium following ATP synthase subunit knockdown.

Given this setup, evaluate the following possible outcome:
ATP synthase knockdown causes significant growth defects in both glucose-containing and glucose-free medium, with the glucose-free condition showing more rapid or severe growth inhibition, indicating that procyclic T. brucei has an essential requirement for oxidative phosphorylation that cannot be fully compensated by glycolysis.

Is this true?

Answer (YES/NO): NO